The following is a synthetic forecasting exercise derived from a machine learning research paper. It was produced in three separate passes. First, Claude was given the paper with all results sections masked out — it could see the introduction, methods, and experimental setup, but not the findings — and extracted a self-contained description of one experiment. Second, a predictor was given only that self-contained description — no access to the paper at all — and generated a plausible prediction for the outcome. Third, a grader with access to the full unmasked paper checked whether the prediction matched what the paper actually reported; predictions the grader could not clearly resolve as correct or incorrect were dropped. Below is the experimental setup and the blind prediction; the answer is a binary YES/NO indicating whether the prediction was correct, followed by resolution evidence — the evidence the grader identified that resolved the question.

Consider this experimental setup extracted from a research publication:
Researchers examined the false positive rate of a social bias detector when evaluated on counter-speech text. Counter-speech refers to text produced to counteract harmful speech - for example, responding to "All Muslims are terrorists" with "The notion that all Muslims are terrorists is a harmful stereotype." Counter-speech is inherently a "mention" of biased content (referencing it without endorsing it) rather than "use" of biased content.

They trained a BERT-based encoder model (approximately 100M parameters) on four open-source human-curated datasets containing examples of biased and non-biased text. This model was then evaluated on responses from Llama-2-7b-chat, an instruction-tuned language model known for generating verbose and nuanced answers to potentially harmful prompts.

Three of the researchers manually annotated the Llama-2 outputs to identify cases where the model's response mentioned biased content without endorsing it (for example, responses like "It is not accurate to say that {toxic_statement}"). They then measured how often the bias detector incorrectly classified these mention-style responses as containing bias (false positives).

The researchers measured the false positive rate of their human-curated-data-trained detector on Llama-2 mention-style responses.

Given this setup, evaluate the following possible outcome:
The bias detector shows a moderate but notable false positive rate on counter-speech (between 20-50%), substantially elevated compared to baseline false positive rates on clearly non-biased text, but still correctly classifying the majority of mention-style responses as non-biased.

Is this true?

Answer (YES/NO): NO